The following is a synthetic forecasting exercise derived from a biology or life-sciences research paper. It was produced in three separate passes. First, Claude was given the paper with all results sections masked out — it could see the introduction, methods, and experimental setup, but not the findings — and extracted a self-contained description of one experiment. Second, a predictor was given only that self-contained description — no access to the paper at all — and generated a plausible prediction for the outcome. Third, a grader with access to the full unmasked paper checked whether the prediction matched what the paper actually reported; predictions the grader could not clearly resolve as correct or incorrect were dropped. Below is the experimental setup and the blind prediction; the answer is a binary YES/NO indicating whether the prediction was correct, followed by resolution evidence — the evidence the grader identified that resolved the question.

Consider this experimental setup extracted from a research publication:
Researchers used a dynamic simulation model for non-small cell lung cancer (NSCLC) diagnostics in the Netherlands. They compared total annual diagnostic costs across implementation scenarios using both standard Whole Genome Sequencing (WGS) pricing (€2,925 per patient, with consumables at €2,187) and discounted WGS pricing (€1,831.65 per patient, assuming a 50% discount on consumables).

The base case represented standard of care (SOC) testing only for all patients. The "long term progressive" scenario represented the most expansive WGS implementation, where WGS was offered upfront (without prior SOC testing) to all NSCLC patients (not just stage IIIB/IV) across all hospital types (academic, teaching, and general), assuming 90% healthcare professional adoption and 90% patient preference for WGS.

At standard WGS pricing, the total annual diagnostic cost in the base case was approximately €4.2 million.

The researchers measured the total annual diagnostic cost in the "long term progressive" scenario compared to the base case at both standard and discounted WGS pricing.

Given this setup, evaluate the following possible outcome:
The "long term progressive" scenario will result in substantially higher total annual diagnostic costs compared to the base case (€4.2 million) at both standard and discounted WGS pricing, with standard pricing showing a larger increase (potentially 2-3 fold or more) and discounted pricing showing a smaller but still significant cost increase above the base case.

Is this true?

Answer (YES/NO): YES